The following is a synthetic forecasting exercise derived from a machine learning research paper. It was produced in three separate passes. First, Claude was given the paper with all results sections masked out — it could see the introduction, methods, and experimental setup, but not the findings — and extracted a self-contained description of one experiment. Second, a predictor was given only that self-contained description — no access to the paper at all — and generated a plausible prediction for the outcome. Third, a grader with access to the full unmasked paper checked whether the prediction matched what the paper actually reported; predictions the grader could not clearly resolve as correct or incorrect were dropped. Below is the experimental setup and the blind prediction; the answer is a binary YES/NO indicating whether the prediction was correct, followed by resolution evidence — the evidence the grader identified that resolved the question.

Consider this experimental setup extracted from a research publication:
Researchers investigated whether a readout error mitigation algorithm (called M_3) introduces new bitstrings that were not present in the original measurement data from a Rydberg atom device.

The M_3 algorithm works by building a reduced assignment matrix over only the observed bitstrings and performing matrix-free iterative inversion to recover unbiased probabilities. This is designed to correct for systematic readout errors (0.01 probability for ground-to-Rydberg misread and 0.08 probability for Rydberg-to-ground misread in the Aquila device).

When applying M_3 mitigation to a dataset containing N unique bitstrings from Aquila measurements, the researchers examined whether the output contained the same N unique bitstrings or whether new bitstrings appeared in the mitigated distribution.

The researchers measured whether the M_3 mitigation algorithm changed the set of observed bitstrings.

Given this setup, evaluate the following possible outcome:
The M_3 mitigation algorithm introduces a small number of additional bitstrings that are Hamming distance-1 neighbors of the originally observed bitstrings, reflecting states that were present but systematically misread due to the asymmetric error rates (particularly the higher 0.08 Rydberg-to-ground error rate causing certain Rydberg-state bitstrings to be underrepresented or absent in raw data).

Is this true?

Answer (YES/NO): NO